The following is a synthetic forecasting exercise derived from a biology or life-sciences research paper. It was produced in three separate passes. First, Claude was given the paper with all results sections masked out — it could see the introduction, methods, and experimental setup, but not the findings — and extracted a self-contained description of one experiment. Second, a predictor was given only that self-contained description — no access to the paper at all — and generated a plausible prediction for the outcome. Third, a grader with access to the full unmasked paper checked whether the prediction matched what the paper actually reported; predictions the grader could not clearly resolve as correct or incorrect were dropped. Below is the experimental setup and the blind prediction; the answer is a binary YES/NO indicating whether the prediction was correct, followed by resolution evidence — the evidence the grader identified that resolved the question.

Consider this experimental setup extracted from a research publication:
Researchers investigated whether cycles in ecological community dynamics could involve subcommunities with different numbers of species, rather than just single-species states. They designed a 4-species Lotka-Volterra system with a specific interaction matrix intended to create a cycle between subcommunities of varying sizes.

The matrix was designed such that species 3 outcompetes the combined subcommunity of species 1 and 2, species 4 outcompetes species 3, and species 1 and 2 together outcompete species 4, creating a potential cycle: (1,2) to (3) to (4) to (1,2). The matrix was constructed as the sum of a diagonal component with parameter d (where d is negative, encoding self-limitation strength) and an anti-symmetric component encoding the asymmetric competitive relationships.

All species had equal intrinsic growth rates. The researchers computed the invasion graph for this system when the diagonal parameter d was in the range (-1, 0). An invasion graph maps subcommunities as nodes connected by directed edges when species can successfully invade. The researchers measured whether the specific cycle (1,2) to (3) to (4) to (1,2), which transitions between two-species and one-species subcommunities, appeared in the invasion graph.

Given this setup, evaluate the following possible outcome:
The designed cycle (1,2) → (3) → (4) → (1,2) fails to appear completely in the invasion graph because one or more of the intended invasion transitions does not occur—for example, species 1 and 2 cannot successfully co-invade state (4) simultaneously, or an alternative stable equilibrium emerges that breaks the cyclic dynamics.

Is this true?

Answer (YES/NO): NO